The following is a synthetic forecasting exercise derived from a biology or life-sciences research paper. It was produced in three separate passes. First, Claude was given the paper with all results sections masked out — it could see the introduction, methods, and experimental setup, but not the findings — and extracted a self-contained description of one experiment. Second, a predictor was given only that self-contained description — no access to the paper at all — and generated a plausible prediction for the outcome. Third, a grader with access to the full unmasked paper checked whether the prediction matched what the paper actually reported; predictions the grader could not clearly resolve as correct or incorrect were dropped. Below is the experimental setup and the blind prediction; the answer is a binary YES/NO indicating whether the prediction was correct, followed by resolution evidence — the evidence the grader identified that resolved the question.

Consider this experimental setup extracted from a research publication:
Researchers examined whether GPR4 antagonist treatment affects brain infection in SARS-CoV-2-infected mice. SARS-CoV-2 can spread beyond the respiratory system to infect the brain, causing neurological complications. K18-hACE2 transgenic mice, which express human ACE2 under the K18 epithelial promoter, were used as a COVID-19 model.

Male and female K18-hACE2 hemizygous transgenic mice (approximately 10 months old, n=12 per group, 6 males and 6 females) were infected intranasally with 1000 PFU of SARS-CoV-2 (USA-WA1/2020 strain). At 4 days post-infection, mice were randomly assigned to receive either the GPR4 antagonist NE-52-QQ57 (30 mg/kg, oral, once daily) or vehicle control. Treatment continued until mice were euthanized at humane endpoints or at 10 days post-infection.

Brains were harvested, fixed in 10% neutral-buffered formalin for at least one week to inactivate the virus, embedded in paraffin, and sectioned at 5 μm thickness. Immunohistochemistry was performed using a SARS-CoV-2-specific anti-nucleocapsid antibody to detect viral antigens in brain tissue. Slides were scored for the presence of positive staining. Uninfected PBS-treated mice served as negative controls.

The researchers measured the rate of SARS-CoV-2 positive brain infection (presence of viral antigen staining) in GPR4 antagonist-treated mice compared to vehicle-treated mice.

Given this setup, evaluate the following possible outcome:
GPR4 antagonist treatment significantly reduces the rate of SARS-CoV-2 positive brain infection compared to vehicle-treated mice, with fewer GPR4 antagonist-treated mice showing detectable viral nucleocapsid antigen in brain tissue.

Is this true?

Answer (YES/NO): YES